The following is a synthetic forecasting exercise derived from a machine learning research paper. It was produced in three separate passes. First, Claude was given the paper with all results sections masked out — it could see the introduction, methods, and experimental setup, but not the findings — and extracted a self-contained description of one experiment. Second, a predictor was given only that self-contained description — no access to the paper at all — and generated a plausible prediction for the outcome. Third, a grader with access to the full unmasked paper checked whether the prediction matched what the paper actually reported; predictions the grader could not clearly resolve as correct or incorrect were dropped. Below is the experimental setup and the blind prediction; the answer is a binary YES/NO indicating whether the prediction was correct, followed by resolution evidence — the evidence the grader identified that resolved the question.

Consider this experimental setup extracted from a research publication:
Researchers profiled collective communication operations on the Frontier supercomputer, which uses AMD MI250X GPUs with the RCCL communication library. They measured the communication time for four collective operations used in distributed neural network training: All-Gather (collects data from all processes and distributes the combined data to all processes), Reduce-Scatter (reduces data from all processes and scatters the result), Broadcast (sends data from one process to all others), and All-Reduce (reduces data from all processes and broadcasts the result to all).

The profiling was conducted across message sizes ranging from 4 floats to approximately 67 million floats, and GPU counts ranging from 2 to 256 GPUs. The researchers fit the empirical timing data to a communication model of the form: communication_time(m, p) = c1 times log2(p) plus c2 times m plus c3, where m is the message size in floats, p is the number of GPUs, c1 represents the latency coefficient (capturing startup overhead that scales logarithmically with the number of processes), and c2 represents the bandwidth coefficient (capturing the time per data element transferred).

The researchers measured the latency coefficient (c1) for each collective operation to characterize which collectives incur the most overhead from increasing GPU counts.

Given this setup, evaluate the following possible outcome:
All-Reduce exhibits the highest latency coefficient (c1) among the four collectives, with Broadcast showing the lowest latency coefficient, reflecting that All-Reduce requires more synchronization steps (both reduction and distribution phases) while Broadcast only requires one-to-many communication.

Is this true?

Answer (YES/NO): NO